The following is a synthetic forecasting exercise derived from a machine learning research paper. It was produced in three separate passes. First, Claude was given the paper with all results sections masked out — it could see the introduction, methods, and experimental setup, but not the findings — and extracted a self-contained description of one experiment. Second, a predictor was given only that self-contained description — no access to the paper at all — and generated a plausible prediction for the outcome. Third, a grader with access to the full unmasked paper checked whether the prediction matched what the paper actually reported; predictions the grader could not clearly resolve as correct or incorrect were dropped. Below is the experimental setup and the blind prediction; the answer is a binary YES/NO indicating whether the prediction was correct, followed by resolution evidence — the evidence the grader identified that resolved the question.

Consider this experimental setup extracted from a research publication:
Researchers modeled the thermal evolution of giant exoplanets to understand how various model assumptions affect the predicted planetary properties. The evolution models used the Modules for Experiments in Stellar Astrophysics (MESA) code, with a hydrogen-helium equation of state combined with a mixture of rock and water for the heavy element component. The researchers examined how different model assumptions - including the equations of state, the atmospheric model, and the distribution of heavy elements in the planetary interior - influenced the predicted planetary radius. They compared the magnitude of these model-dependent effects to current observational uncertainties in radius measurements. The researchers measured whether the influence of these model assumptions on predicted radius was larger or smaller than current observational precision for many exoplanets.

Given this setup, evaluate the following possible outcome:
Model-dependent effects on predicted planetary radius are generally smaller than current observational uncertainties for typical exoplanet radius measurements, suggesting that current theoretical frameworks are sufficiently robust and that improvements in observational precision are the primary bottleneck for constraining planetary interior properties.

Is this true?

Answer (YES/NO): NO